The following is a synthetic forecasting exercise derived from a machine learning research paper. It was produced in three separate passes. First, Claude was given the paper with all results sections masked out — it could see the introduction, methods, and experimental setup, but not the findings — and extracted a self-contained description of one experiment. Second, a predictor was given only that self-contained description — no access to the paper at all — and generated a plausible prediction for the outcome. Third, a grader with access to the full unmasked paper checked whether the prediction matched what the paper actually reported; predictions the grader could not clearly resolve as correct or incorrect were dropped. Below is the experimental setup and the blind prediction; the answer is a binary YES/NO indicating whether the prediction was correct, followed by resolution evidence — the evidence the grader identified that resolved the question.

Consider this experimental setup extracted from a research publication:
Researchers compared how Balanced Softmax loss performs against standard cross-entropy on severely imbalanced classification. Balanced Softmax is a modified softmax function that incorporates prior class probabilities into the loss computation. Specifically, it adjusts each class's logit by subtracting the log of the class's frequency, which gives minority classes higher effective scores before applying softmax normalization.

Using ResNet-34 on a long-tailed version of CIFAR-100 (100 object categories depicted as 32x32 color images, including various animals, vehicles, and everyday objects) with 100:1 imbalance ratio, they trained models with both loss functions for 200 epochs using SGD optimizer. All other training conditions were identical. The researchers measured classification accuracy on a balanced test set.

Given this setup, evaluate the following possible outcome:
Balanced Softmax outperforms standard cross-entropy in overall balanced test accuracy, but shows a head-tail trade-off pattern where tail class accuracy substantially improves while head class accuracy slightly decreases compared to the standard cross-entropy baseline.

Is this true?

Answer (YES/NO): NO